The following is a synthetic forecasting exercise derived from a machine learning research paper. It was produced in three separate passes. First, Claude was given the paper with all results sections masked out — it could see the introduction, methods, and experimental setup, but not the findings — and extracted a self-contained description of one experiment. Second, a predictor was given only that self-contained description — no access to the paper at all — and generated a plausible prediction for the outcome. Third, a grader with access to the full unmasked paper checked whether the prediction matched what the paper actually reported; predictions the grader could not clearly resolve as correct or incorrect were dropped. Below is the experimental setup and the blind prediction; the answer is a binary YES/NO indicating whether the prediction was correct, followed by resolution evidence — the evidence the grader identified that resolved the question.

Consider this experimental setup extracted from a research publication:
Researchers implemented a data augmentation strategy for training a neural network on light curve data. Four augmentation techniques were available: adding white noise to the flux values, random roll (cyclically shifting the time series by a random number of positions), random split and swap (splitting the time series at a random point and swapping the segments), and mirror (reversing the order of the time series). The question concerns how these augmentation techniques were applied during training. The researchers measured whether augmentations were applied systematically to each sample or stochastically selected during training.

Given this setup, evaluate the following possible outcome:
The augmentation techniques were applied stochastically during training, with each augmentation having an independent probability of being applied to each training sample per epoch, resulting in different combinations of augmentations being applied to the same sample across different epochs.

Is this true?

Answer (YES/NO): NO